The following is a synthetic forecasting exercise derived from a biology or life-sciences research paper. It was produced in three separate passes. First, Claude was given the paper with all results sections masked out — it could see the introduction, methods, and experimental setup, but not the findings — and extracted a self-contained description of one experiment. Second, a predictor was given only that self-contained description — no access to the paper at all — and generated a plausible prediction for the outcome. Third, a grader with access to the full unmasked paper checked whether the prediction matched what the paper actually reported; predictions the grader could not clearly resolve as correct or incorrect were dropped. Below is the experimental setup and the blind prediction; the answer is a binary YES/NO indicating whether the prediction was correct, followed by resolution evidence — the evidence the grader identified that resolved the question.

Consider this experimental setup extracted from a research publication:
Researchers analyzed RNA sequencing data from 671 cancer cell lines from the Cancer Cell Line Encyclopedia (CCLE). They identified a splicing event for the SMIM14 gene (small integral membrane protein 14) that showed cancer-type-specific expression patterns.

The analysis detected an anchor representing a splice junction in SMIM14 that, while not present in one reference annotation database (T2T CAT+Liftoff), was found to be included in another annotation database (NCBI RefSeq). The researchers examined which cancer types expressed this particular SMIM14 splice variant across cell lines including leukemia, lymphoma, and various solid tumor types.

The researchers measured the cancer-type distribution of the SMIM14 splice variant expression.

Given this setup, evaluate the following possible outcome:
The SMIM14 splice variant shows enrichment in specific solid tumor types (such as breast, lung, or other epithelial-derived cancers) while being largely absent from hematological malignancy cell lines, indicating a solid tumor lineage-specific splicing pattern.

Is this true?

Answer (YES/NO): NO